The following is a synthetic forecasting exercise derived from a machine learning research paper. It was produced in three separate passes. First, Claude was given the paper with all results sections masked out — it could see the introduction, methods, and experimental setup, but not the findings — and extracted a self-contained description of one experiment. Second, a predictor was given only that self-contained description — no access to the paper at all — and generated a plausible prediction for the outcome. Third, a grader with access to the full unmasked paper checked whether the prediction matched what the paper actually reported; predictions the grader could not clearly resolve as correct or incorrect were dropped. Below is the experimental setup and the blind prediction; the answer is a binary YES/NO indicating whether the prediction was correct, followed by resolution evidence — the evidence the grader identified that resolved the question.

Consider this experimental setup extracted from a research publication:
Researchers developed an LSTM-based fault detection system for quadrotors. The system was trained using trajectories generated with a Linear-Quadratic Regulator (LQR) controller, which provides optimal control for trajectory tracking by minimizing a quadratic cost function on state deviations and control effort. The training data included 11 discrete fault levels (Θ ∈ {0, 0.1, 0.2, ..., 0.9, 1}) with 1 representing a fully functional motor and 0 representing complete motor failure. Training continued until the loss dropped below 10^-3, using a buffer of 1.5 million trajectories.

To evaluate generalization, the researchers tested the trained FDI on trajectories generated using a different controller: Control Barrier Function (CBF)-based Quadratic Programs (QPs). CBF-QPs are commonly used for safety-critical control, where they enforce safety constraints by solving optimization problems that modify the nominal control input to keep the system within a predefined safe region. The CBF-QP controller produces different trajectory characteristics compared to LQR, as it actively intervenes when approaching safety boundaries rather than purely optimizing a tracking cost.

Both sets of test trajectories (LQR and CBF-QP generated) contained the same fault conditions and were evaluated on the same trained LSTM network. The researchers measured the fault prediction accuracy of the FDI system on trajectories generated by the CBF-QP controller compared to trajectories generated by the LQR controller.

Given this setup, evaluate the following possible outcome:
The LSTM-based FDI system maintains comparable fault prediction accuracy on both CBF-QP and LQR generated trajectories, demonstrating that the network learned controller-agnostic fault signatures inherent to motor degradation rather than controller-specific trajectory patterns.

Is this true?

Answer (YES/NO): YES